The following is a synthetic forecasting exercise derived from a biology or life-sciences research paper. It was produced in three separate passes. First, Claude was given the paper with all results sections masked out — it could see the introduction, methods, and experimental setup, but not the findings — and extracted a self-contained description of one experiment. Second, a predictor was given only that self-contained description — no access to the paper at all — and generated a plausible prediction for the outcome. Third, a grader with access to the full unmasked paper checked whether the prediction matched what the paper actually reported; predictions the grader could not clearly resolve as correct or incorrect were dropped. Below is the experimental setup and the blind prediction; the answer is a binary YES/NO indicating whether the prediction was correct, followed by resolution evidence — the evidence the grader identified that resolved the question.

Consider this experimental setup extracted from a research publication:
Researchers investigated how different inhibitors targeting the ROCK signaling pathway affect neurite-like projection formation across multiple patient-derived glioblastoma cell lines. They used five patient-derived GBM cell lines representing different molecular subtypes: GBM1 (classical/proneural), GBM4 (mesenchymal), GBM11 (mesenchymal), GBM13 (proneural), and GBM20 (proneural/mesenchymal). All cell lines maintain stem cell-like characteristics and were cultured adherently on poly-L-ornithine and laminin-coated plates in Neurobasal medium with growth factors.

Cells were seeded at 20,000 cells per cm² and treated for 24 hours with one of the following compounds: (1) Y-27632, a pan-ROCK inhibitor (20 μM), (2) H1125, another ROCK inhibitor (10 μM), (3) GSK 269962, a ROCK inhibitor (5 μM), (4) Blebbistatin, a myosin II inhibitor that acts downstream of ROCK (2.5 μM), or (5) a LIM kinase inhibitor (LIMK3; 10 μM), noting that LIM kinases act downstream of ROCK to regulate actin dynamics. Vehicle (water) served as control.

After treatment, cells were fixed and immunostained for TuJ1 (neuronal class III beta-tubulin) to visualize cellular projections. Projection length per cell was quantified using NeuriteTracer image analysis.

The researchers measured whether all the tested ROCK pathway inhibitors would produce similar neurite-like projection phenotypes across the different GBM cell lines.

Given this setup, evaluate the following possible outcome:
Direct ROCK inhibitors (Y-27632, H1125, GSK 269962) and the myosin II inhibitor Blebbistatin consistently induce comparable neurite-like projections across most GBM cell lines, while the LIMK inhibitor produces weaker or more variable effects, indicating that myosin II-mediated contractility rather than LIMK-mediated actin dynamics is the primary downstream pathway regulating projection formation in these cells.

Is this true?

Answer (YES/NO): NO